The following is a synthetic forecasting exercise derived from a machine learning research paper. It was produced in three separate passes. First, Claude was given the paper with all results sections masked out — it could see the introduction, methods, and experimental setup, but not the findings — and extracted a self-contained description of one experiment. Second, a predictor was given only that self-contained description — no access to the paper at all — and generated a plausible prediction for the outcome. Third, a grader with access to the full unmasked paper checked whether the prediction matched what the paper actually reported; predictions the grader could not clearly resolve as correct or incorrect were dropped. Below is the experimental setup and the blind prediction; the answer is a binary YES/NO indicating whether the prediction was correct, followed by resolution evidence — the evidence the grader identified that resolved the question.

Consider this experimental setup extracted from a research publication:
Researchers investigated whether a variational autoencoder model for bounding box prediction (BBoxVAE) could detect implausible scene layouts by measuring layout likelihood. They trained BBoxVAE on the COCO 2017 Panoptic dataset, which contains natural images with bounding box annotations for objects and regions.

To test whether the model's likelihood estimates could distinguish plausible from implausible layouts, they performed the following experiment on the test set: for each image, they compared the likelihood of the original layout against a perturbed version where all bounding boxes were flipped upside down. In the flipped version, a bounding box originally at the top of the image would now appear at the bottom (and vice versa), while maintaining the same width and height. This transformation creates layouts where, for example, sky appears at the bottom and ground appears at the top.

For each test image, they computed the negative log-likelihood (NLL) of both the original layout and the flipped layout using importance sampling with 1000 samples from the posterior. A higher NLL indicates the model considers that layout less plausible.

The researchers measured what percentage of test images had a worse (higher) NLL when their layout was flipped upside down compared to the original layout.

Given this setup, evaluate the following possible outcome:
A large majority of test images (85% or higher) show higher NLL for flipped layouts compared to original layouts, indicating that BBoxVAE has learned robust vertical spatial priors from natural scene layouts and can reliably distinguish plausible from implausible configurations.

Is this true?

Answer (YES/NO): YES